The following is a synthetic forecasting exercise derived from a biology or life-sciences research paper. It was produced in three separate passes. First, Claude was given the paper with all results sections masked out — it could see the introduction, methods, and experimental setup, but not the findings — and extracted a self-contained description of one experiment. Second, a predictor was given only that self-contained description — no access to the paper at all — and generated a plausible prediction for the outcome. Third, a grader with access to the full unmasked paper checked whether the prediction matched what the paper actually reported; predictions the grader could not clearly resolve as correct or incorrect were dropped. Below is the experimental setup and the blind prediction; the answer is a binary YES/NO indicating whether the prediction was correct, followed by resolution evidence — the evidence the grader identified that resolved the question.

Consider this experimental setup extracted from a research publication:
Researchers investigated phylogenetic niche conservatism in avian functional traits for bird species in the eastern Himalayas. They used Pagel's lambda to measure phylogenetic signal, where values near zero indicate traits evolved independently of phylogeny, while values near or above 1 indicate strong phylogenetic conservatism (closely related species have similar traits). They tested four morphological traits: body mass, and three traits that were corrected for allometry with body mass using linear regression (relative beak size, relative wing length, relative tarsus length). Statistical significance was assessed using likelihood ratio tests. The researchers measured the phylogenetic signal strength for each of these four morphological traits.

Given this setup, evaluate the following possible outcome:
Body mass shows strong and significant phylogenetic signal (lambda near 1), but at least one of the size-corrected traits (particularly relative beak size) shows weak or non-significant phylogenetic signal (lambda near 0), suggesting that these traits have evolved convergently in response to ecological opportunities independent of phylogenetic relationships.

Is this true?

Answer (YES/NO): NO